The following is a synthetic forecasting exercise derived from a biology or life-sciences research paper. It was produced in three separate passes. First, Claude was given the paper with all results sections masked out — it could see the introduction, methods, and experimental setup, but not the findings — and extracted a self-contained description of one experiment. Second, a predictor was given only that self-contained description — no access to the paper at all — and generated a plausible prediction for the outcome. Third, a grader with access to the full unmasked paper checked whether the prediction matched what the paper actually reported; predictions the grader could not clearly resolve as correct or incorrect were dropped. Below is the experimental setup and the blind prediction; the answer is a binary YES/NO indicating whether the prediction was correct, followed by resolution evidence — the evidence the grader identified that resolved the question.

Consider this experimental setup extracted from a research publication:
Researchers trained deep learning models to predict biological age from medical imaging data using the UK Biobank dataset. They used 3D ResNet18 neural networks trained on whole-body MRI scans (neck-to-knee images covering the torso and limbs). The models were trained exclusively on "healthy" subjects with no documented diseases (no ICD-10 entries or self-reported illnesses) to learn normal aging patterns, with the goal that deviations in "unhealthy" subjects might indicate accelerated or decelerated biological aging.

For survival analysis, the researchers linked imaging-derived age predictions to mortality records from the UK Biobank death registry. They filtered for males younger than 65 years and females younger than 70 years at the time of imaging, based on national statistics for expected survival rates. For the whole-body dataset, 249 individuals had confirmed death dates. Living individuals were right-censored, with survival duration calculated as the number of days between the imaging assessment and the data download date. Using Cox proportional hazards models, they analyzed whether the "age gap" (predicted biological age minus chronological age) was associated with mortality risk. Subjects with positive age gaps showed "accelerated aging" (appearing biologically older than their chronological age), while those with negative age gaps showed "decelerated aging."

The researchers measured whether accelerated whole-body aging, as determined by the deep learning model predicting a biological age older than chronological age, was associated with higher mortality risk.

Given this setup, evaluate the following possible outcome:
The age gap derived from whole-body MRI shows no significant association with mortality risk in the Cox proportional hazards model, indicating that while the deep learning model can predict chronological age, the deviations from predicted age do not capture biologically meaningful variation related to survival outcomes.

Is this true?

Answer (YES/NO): NO